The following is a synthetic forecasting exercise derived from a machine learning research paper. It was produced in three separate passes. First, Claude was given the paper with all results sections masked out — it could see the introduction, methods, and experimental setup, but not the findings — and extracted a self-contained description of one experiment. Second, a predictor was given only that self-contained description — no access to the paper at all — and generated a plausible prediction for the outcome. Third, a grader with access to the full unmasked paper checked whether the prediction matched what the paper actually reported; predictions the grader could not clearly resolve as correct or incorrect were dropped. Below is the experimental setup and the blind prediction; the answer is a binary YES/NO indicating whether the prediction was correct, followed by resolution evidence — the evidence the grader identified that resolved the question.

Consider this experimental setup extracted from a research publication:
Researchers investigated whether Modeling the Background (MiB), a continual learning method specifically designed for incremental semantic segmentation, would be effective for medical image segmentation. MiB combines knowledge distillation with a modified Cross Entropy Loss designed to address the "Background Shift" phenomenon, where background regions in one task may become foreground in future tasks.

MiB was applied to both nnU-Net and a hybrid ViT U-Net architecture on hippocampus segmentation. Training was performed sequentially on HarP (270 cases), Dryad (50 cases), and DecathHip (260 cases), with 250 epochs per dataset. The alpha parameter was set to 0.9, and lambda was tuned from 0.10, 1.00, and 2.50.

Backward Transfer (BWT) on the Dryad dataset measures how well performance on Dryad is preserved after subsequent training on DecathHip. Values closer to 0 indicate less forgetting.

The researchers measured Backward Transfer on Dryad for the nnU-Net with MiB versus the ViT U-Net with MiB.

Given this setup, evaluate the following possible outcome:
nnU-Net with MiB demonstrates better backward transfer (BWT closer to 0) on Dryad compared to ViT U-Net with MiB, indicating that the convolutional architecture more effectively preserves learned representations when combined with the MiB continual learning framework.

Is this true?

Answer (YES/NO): YES